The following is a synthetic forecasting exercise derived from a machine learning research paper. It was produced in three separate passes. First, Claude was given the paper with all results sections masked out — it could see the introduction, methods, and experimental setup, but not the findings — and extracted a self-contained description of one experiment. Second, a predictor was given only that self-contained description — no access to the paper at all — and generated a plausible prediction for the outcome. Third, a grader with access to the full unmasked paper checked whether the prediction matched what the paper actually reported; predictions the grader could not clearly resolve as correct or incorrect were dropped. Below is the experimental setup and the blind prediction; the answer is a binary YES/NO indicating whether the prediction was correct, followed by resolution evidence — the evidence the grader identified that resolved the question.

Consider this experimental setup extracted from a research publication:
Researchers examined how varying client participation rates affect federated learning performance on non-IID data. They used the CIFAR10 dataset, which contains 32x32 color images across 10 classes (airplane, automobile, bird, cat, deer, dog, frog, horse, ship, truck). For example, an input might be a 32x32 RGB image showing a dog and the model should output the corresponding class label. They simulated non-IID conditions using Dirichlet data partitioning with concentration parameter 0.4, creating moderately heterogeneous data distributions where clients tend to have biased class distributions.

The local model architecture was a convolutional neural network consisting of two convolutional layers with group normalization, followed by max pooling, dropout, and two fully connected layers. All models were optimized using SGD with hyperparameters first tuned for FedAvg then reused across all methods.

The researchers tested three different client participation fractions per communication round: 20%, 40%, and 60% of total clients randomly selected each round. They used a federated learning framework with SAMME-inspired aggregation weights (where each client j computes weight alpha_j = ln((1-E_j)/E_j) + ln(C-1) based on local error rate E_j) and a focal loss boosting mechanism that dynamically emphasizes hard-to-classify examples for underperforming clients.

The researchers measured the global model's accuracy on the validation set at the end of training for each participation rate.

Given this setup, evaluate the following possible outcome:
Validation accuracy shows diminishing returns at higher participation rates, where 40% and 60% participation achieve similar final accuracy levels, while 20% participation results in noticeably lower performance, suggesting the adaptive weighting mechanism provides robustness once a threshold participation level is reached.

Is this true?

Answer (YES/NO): NO